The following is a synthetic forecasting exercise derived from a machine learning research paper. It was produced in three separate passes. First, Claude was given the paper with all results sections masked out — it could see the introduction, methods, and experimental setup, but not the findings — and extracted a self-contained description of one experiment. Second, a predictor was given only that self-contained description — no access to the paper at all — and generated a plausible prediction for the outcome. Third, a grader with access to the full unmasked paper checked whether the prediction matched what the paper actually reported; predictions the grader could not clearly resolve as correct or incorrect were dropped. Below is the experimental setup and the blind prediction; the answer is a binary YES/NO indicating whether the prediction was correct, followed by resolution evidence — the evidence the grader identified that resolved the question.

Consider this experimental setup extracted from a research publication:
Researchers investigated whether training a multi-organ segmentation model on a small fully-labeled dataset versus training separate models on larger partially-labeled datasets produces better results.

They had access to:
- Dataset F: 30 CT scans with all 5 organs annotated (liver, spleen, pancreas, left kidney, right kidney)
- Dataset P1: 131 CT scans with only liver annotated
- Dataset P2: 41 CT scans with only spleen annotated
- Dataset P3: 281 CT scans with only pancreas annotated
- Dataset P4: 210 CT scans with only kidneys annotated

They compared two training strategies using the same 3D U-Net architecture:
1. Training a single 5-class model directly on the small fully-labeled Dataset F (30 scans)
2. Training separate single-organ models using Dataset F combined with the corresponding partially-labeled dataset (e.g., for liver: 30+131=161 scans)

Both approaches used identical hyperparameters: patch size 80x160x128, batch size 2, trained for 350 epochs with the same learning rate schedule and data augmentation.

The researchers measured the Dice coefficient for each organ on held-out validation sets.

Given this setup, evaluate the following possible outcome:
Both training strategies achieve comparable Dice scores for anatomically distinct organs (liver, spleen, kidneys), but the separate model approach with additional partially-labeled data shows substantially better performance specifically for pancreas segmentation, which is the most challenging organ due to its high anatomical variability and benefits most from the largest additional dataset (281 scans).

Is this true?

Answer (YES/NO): NO